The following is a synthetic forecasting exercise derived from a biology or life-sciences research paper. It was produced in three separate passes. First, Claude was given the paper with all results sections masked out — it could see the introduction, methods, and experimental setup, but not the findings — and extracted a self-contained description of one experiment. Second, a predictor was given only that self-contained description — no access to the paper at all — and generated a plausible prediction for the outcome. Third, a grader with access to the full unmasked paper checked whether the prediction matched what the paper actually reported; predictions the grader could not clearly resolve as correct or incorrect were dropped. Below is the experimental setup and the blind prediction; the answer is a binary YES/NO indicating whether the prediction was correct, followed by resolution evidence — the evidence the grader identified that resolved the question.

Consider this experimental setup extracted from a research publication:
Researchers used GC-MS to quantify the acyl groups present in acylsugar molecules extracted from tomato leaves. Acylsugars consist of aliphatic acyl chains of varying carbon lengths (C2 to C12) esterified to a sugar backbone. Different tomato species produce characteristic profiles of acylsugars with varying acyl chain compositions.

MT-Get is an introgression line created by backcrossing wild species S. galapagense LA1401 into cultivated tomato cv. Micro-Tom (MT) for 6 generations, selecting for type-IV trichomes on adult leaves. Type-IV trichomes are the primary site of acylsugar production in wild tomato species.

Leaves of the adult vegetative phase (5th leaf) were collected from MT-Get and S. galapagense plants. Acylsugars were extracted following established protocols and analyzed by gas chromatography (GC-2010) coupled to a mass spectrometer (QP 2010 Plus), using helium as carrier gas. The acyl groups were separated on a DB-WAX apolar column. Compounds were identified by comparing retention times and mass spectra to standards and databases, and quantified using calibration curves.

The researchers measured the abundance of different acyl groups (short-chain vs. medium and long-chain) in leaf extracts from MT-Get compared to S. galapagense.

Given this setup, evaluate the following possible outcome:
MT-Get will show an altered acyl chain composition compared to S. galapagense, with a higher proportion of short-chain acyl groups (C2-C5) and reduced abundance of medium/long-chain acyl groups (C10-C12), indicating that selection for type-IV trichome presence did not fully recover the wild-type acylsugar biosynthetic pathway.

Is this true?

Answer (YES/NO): YES